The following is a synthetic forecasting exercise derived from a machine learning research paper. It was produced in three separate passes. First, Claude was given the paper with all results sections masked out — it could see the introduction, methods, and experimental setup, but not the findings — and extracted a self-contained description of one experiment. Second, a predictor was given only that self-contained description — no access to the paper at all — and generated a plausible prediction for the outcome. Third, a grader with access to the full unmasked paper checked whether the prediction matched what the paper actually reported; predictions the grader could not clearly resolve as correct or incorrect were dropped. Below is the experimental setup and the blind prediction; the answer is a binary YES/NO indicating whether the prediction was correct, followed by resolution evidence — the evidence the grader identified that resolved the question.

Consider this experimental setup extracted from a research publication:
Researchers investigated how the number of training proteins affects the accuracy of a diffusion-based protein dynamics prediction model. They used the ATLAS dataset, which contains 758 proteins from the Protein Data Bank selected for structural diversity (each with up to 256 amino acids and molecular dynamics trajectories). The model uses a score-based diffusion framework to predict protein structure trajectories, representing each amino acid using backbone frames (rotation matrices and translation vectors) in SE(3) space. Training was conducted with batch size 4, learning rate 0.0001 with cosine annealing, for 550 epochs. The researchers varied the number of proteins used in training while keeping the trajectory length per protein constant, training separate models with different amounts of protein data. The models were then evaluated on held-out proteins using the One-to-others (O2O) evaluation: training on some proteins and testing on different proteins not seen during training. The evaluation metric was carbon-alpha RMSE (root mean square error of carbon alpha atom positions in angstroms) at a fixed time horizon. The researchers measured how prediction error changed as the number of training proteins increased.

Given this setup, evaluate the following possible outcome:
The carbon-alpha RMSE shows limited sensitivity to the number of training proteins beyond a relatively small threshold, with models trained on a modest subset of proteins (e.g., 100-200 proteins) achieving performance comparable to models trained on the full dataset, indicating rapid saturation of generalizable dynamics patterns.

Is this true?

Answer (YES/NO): NO